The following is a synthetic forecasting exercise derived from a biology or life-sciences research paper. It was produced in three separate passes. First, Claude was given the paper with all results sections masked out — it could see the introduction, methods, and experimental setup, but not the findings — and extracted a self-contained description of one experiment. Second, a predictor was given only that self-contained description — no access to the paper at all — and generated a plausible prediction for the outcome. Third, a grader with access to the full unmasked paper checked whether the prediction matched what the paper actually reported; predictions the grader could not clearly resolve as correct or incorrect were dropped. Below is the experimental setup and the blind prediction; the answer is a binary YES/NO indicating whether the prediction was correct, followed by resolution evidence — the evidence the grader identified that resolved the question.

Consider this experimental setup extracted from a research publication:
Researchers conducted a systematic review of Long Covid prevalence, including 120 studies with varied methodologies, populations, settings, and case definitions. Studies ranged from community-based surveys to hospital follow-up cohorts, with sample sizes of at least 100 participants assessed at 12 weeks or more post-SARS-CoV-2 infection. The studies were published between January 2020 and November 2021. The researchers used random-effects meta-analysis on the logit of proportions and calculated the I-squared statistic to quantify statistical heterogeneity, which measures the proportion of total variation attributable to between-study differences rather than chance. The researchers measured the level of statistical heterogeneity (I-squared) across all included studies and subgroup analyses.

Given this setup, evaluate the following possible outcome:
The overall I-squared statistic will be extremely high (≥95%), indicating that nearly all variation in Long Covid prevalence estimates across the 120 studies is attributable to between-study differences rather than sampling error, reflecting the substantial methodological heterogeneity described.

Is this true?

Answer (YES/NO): NO